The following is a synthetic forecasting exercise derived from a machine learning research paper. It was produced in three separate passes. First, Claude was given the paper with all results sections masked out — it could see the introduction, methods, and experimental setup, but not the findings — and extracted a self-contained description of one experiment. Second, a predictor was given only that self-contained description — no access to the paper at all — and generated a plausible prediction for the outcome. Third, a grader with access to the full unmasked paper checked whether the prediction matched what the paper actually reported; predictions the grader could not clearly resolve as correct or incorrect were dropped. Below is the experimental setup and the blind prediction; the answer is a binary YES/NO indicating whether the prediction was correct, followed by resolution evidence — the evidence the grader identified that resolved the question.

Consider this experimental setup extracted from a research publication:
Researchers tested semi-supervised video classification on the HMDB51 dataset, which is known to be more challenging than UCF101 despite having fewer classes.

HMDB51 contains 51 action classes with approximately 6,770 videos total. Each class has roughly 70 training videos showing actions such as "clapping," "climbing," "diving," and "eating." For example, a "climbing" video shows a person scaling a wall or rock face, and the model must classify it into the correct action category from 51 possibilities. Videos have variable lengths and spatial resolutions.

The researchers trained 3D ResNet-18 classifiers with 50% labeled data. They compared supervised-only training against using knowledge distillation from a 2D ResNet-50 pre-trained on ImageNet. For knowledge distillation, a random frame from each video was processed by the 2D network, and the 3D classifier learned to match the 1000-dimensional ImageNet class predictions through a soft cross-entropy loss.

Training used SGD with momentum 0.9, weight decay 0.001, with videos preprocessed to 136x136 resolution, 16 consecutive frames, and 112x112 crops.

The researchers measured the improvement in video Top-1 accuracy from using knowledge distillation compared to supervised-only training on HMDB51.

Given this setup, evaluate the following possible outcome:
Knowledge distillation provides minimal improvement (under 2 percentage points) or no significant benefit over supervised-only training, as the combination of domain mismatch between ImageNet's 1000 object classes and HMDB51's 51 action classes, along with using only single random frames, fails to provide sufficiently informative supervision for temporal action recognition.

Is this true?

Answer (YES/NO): NO